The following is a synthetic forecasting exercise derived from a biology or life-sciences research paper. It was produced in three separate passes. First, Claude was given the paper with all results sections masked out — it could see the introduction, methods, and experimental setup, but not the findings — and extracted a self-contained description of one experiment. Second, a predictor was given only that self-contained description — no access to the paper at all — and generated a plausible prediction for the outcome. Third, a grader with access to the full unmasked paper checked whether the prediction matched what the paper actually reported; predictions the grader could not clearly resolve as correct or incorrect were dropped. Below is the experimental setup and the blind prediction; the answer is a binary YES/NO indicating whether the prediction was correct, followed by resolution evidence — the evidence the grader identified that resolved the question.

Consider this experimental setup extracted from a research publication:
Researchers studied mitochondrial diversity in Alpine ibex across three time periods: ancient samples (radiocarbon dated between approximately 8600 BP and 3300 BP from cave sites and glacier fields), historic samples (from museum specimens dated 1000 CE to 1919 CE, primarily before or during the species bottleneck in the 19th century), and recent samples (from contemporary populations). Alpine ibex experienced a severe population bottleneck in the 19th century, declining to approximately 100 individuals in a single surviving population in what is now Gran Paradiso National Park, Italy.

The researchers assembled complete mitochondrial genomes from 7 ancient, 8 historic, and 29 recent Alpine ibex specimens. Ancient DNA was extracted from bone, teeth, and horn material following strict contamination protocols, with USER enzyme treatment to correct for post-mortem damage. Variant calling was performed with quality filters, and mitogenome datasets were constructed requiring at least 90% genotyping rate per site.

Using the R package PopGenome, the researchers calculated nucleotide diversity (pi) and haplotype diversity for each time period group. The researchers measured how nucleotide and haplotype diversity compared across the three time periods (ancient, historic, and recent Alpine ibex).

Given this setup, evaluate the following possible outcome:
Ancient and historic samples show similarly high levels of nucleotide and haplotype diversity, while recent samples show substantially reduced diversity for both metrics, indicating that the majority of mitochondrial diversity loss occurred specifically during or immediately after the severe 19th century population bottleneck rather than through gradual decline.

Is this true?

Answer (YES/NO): NO